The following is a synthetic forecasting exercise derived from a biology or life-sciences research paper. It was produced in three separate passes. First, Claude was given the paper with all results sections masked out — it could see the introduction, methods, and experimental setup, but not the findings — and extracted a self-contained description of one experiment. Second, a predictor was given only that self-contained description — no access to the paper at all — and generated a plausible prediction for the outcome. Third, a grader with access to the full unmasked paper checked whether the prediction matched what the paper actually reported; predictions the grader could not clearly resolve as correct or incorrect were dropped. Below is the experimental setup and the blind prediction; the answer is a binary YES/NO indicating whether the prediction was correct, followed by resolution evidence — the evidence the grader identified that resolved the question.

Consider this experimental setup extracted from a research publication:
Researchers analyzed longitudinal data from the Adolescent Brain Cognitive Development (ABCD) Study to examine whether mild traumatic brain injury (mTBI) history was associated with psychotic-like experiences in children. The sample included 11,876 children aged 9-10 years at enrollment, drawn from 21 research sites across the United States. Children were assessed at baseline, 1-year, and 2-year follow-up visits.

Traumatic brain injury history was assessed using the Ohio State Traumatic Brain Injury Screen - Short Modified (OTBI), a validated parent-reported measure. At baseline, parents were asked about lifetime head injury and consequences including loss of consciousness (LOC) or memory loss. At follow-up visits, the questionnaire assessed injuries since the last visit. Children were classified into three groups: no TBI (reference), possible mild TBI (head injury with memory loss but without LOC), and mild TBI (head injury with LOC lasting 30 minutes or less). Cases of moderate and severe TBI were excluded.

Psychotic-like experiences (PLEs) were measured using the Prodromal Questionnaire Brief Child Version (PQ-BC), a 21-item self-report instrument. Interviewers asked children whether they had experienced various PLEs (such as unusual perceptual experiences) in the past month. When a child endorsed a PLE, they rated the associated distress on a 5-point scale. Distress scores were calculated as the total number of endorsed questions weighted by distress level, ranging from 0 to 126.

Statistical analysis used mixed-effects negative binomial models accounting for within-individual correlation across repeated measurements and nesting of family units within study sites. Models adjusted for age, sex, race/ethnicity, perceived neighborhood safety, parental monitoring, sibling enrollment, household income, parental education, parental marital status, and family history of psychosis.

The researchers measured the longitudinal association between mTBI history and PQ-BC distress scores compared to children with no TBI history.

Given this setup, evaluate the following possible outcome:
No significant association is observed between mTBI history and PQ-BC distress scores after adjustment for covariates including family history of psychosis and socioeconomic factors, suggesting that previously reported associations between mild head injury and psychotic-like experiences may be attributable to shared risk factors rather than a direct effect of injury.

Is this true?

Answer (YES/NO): NO